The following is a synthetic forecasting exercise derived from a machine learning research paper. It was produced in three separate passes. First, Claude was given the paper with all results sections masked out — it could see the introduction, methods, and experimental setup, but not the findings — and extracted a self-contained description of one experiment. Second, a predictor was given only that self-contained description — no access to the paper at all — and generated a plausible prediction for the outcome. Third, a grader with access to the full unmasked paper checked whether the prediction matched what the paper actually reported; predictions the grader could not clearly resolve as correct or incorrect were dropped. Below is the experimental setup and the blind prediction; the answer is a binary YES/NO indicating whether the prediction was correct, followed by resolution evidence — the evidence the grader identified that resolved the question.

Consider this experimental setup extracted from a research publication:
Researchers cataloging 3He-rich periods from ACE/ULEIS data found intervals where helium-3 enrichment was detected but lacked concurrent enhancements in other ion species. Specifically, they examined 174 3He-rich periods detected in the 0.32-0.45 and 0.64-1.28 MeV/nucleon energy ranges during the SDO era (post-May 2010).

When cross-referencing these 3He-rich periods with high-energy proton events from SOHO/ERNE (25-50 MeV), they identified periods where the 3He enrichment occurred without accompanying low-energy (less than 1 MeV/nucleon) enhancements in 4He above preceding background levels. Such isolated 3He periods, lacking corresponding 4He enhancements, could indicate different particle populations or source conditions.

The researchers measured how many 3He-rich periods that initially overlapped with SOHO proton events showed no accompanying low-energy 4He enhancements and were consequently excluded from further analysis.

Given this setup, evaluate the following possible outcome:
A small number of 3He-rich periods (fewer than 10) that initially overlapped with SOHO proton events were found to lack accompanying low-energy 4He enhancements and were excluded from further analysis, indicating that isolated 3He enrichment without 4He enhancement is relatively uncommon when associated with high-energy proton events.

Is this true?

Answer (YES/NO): NO